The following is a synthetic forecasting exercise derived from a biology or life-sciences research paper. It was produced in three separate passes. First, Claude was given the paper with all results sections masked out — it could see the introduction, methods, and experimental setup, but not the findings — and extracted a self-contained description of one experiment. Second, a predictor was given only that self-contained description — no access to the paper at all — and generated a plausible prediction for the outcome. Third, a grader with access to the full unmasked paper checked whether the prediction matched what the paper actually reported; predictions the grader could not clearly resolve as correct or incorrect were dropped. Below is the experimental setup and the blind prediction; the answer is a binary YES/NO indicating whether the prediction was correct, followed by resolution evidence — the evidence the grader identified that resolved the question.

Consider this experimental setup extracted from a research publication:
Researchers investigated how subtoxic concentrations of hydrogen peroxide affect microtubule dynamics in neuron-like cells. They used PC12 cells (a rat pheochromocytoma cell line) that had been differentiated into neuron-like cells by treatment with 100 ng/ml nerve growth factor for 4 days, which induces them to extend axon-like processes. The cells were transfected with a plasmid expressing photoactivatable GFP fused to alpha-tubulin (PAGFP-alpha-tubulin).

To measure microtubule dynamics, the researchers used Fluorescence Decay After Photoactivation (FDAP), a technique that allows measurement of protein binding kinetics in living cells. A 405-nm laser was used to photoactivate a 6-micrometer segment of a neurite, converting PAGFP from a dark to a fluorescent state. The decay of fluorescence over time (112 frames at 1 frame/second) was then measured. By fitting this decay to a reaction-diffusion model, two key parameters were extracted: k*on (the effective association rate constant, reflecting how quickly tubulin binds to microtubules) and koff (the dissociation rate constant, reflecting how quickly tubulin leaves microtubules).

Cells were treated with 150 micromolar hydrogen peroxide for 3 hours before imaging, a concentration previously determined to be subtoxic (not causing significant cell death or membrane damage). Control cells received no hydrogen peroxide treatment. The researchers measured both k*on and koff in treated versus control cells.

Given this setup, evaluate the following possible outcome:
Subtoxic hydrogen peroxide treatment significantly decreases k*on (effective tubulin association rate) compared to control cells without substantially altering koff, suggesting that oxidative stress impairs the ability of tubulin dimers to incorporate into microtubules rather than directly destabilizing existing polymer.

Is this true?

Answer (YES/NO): NO